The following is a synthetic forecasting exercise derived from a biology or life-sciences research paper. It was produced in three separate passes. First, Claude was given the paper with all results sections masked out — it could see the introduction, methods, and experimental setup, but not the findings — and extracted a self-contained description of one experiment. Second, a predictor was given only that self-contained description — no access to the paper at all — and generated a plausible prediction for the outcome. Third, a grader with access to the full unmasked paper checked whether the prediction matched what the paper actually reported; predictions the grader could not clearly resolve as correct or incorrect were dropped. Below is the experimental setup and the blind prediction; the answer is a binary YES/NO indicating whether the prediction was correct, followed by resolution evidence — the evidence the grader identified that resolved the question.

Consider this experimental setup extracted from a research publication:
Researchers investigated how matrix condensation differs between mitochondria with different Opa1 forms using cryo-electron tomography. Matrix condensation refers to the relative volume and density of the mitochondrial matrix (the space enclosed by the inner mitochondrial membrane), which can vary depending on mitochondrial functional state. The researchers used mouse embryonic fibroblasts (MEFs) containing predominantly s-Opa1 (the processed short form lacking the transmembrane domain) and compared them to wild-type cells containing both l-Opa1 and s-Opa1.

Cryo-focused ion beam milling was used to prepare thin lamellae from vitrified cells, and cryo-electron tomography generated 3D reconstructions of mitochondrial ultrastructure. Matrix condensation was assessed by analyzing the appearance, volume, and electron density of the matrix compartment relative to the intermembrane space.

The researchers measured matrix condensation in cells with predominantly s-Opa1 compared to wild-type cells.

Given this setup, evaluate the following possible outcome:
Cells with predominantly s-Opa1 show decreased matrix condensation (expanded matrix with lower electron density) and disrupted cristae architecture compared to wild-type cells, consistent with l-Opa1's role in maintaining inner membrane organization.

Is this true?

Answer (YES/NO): YES